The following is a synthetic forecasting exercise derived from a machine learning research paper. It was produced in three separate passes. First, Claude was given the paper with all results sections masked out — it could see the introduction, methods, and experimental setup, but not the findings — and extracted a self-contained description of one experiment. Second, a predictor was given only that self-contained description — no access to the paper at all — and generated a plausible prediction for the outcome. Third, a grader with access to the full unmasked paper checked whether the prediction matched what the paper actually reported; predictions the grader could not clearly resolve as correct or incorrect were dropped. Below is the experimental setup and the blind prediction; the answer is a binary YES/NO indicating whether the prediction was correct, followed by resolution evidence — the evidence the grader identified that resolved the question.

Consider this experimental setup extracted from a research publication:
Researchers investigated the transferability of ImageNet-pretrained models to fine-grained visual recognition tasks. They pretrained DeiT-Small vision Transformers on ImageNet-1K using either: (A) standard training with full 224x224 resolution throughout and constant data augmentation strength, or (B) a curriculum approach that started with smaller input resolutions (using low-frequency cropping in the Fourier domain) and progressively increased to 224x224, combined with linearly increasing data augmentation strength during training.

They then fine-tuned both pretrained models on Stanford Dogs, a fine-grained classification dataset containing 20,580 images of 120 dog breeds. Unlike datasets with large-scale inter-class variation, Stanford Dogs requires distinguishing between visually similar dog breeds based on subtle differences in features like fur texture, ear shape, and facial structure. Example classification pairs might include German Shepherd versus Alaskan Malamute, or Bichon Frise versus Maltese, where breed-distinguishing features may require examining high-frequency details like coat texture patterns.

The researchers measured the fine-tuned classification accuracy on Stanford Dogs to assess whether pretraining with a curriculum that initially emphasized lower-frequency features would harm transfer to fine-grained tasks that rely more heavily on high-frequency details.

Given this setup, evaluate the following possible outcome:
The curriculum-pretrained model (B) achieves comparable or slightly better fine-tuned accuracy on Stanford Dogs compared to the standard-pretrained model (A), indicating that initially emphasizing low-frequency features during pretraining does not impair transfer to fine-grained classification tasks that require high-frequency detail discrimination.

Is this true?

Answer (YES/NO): YES